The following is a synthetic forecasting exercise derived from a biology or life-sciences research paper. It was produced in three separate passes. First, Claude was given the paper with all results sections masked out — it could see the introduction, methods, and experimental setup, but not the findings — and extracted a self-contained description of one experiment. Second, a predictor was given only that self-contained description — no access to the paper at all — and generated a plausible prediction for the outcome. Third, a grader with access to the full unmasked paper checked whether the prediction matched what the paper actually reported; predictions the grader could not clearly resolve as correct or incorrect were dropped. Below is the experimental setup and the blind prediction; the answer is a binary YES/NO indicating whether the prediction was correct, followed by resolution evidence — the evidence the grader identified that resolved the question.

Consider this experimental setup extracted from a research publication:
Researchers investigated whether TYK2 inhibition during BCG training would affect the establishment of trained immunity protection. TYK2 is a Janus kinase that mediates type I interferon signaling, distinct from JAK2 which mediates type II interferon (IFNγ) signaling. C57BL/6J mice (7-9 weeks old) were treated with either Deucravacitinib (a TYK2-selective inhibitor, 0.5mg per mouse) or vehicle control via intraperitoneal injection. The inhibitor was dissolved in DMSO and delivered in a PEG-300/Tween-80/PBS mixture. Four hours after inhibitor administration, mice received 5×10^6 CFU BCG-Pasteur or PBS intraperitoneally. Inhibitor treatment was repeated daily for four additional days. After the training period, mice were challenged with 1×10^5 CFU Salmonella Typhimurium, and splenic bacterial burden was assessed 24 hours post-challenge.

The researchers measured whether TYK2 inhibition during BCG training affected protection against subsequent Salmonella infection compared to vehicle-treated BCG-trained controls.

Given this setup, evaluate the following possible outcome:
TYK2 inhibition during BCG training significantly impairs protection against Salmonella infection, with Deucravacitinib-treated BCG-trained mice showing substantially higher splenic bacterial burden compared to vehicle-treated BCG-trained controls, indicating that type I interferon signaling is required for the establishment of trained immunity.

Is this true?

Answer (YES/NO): NO